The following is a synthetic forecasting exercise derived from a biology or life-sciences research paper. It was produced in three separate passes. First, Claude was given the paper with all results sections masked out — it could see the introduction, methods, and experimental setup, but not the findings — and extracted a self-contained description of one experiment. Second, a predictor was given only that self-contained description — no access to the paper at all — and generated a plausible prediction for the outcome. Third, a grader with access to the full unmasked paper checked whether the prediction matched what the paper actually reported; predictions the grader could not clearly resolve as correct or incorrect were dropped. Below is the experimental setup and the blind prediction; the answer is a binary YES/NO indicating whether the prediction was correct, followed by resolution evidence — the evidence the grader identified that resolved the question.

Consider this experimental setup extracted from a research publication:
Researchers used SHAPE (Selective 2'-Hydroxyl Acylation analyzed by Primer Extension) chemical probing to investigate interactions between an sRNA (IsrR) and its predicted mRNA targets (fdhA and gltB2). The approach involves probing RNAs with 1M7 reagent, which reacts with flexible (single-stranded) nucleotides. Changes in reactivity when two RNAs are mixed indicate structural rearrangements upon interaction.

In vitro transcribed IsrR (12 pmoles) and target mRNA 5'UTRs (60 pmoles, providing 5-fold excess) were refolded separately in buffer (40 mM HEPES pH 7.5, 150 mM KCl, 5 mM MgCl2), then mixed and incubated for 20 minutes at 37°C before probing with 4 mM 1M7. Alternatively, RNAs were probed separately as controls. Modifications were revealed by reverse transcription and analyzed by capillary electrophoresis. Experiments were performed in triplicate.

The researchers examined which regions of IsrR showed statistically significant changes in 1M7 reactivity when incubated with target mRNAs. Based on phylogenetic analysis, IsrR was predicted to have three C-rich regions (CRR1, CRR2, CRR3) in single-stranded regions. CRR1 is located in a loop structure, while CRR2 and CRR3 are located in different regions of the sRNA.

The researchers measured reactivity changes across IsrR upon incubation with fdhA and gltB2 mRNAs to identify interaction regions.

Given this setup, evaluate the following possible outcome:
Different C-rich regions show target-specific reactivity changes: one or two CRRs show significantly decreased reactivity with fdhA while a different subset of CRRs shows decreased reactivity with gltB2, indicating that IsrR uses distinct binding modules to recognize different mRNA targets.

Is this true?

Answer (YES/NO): NO